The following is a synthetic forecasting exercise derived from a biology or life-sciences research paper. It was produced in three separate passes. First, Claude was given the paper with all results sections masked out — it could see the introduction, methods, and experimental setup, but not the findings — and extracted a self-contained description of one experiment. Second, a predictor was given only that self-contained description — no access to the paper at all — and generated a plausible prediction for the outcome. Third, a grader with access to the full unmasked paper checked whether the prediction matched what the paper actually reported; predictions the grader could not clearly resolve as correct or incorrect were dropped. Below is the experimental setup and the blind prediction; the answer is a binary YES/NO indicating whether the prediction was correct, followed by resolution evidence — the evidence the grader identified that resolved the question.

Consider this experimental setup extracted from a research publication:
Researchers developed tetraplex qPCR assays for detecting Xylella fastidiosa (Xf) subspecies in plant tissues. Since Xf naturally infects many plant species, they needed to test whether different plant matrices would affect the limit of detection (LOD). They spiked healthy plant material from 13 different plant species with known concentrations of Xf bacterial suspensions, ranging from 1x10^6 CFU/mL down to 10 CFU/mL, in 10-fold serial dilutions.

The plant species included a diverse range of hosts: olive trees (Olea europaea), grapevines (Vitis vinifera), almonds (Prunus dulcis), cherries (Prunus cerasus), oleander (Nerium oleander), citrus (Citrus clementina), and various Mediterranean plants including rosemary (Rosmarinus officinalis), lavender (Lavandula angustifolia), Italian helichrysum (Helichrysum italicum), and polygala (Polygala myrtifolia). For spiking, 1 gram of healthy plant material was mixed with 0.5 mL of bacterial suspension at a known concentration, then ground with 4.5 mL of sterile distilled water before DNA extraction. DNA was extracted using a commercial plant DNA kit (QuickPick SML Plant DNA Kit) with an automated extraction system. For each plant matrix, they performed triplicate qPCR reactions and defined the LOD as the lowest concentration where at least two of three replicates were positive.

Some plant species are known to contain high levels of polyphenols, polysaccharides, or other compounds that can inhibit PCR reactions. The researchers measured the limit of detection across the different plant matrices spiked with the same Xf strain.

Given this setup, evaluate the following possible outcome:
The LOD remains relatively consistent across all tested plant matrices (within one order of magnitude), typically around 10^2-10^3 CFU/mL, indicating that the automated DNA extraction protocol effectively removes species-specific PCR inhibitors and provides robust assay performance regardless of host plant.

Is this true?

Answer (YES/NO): NO